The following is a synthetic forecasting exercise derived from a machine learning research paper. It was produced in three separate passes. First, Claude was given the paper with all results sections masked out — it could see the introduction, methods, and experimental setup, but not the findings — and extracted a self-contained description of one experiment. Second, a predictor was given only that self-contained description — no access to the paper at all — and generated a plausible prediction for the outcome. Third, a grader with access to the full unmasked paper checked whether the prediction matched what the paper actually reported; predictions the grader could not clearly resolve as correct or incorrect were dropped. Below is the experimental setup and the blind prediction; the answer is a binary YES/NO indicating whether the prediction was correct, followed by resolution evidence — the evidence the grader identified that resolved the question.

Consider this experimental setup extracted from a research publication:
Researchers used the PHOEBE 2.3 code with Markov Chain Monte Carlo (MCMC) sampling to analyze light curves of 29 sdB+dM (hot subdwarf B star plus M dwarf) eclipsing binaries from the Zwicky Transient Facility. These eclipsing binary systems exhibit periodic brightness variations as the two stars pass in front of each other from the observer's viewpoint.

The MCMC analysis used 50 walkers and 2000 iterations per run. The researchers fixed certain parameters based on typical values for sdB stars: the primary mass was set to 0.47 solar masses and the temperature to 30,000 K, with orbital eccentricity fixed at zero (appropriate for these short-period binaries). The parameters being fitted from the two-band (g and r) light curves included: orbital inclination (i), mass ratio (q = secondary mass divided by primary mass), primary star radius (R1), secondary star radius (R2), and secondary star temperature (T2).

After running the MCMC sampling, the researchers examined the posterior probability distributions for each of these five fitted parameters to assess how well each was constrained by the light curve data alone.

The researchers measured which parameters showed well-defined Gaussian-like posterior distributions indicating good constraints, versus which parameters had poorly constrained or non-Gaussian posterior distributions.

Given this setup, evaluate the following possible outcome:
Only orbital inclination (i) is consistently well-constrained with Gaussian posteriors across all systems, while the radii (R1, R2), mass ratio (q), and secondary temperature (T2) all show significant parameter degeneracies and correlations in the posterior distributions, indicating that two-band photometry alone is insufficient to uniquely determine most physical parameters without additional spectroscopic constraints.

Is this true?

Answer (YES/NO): NO